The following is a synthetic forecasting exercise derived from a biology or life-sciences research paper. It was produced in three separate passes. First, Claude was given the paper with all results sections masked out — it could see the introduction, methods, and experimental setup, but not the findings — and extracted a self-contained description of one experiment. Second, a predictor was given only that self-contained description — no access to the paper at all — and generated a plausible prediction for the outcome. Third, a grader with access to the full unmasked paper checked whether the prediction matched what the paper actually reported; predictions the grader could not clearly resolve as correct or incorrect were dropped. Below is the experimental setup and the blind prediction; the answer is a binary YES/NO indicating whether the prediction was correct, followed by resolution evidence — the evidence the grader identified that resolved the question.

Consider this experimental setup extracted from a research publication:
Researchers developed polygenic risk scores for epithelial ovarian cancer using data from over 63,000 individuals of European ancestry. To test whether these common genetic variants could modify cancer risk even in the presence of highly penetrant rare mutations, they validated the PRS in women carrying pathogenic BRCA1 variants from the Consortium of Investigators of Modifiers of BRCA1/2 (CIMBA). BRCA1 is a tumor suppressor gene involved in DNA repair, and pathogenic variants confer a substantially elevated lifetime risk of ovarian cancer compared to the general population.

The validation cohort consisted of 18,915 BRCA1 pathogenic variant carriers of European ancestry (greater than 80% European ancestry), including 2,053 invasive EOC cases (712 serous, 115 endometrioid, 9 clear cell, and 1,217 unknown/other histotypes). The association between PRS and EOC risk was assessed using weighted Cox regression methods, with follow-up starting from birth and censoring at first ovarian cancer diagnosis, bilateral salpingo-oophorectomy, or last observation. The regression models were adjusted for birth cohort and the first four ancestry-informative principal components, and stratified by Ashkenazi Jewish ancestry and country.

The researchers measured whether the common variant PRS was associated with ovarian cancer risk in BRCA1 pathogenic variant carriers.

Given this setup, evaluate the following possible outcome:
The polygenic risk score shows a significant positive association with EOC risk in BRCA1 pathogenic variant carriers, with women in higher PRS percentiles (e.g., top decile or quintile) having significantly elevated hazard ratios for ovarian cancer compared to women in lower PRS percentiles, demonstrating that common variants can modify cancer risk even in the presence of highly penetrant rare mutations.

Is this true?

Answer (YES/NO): YES